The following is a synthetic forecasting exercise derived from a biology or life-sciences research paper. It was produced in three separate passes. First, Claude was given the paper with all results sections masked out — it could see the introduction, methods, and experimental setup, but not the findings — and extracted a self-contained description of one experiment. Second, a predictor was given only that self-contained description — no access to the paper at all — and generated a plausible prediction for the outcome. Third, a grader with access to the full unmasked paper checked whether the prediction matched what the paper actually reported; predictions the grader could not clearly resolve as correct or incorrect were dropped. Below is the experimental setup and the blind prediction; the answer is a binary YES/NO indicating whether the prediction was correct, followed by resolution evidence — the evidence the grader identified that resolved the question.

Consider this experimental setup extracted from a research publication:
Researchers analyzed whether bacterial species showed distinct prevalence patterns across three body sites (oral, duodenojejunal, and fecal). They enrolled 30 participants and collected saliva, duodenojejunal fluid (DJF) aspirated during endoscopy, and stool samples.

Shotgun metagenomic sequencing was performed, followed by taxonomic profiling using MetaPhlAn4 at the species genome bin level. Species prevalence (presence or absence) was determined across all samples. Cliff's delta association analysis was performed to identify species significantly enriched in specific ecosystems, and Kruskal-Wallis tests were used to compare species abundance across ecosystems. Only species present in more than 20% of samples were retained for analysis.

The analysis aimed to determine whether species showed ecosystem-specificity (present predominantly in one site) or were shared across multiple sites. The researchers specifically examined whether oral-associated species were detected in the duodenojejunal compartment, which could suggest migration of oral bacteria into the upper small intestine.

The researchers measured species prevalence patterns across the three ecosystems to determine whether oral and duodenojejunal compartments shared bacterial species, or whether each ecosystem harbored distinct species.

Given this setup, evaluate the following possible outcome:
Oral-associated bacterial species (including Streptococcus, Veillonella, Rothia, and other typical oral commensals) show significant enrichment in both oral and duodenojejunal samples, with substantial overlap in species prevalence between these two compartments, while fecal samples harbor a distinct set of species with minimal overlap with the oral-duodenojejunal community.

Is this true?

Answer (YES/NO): YES